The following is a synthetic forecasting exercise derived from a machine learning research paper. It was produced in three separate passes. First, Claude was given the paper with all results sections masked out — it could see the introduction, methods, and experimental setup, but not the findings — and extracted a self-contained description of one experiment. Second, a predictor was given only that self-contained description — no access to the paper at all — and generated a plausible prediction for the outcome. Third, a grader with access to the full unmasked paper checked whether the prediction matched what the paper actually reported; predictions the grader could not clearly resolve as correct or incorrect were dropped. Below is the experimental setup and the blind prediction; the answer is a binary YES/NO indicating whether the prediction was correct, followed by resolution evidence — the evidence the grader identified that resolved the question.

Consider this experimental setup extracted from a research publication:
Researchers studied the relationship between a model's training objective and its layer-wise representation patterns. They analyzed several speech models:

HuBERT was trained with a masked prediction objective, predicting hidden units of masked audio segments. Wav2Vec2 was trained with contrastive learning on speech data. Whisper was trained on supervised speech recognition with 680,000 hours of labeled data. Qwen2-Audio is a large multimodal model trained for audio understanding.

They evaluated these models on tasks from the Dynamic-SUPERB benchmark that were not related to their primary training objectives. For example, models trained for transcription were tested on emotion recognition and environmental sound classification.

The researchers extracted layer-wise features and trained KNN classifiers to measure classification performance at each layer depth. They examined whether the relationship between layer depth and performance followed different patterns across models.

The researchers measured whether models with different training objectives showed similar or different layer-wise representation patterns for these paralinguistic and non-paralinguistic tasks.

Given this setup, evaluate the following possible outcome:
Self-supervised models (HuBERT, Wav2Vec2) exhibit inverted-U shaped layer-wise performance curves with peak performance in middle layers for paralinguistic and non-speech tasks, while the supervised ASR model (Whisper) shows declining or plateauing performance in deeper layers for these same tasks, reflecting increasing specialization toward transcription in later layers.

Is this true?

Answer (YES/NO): NO